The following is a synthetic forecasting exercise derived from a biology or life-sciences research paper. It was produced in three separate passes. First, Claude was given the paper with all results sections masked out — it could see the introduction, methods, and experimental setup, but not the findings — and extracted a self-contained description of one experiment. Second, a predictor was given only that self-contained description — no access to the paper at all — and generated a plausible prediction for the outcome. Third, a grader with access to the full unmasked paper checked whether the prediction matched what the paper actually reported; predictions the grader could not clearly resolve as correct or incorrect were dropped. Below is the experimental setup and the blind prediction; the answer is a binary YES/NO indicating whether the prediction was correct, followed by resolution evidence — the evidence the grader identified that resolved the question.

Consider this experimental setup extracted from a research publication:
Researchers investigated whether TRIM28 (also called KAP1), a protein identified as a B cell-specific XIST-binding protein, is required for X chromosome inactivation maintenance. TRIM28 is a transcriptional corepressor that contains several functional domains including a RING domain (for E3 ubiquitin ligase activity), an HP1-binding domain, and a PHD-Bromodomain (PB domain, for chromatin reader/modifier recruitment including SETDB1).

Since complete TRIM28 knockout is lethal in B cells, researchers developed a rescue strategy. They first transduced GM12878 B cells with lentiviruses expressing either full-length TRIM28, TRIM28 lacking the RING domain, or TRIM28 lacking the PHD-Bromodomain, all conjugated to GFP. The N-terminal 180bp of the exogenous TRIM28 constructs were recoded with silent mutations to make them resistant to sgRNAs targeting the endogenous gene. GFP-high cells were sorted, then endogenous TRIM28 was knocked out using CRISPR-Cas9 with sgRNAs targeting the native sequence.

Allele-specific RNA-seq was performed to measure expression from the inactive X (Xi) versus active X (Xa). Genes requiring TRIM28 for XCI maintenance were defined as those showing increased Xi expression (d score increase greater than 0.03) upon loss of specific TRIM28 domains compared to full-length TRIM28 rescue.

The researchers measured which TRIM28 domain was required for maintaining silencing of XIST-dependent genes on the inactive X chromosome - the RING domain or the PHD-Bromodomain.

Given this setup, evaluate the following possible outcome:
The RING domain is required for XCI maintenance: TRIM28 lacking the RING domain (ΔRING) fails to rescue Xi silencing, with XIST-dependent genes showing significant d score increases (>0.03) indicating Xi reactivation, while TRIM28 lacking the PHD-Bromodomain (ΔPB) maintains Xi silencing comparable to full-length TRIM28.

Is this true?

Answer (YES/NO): YES